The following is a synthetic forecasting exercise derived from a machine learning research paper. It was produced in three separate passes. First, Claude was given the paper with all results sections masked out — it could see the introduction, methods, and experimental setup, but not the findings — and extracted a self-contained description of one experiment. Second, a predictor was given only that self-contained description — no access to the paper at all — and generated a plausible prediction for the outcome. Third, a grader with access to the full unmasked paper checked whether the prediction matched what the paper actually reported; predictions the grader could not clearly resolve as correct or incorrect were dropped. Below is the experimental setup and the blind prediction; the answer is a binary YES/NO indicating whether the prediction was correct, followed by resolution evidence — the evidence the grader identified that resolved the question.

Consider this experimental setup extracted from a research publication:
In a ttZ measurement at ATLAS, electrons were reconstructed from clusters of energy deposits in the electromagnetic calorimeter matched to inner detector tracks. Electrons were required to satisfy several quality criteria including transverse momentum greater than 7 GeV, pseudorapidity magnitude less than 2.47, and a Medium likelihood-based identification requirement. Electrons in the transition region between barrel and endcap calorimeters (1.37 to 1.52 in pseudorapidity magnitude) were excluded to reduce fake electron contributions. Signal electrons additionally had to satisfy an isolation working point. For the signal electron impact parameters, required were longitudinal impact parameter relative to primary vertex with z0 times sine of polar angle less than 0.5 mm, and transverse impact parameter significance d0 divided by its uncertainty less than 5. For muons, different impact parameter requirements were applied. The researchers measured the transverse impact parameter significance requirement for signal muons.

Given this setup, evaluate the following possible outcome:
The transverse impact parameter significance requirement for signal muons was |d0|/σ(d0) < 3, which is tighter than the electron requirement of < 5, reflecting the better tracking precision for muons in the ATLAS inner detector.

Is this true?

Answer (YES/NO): YES